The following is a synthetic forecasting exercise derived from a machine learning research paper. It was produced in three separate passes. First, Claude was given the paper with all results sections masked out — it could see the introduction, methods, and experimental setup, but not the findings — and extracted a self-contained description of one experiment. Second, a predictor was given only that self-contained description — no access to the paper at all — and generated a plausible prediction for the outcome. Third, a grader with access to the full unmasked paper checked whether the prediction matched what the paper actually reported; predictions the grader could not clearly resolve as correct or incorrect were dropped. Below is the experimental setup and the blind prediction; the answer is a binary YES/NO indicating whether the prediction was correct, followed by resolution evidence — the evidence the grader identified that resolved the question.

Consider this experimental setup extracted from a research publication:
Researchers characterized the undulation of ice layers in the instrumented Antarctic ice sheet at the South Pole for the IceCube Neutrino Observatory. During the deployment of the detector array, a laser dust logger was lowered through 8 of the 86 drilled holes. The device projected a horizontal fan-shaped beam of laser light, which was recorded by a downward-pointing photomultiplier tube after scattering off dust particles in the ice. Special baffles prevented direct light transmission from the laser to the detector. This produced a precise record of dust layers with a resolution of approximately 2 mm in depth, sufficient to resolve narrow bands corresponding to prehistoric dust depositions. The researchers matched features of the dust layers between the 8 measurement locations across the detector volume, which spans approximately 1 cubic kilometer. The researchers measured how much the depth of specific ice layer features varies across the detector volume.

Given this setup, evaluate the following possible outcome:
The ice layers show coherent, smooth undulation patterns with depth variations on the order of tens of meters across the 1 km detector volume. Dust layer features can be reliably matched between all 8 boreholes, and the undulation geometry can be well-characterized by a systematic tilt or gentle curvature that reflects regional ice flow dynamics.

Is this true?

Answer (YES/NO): YES